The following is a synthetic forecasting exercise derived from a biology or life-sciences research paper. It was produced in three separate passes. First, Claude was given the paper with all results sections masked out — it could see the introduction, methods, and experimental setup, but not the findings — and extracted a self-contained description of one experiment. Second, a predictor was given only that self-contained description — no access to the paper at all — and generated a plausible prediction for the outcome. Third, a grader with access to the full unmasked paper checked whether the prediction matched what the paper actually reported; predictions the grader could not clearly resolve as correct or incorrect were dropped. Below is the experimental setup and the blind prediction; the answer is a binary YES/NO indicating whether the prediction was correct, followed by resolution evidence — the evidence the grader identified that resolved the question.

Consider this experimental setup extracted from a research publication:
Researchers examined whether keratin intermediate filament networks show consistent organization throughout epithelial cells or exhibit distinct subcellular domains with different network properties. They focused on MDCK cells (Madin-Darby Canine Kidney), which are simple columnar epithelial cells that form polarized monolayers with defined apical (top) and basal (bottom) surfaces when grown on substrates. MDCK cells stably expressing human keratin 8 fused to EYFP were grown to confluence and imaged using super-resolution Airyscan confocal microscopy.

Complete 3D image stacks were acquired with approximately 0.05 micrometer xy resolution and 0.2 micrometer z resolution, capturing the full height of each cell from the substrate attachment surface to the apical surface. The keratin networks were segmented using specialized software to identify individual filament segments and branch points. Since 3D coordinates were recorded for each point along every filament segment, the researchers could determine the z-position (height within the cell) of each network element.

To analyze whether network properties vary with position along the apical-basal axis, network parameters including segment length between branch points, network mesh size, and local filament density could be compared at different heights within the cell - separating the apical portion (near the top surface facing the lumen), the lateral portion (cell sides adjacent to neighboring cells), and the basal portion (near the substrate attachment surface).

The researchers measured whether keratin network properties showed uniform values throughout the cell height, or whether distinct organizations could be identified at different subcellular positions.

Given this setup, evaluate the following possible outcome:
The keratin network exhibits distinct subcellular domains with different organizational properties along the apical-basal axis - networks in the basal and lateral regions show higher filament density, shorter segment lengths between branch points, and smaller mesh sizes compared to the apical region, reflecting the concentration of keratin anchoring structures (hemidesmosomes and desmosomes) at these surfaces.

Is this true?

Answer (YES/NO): NO